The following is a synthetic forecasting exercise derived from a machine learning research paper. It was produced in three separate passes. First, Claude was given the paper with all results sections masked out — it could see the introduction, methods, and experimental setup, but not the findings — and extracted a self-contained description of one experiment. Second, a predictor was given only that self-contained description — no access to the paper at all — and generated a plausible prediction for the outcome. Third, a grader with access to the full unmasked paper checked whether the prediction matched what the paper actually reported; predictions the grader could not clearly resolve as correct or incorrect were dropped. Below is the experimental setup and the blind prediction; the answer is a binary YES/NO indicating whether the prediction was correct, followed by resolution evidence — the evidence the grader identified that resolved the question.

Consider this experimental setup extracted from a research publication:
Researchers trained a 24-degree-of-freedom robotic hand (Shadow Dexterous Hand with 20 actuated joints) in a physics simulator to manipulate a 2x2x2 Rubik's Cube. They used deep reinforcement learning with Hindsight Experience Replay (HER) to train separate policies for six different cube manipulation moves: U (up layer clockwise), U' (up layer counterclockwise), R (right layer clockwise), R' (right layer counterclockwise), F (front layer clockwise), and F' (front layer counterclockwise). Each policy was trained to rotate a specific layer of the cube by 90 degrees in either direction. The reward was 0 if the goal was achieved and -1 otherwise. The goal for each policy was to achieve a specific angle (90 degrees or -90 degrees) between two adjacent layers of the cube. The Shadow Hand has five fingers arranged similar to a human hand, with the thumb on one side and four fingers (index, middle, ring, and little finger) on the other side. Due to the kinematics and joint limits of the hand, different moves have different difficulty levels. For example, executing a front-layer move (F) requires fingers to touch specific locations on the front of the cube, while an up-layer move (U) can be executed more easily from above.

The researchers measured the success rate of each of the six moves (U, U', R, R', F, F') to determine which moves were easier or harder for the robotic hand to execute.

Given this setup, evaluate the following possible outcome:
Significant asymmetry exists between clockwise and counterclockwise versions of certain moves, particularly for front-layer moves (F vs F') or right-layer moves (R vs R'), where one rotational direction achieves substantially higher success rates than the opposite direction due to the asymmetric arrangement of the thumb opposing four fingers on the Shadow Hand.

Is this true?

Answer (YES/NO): NO